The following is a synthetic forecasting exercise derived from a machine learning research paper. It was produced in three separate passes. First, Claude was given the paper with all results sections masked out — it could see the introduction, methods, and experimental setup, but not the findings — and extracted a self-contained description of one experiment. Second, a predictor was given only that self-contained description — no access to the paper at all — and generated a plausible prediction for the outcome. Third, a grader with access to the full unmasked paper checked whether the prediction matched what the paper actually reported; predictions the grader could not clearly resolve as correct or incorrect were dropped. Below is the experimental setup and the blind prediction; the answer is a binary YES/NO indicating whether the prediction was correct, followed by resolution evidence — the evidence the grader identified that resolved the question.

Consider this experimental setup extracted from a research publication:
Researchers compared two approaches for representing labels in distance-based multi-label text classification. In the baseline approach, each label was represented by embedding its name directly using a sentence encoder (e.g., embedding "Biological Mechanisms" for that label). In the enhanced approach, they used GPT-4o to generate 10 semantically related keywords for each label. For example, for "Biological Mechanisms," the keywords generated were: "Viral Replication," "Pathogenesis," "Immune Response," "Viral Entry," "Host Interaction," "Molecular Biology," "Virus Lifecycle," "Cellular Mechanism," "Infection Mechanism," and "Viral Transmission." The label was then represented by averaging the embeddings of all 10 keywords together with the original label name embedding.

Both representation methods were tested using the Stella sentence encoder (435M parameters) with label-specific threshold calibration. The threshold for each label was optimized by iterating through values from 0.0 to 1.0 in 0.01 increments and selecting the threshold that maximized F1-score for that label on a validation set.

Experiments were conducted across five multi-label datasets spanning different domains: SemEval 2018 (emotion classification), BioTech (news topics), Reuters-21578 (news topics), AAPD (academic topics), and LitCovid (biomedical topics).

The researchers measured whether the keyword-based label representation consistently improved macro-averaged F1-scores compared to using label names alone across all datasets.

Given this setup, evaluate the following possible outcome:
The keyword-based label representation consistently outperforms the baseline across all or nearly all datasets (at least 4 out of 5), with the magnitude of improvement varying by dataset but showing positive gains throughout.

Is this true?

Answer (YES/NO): NO